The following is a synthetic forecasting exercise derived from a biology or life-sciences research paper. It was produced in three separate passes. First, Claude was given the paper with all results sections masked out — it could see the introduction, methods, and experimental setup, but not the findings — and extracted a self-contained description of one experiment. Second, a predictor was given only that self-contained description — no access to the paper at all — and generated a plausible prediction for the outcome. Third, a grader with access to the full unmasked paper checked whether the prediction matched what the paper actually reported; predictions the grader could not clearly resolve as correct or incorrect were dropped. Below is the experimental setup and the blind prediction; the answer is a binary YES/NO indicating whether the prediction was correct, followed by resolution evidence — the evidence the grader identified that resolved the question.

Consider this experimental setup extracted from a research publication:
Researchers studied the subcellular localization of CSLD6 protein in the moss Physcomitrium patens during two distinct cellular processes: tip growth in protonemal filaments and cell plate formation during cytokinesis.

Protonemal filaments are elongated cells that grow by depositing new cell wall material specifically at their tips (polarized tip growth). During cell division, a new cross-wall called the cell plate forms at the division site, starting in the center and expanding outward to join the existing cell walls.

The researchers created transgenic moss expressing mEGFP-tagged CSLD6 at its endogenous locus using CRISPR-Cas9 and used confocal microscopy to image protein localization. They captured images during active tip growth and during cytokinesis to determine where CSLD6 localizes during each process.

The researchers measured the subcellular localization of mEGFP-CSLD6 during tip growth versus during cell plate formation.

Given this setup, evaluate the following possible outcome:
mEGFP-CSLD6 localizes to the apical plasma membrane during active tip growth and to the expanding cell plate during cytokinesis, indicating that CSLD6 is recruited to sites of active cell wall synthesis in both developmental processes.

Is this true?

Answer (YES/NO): YES